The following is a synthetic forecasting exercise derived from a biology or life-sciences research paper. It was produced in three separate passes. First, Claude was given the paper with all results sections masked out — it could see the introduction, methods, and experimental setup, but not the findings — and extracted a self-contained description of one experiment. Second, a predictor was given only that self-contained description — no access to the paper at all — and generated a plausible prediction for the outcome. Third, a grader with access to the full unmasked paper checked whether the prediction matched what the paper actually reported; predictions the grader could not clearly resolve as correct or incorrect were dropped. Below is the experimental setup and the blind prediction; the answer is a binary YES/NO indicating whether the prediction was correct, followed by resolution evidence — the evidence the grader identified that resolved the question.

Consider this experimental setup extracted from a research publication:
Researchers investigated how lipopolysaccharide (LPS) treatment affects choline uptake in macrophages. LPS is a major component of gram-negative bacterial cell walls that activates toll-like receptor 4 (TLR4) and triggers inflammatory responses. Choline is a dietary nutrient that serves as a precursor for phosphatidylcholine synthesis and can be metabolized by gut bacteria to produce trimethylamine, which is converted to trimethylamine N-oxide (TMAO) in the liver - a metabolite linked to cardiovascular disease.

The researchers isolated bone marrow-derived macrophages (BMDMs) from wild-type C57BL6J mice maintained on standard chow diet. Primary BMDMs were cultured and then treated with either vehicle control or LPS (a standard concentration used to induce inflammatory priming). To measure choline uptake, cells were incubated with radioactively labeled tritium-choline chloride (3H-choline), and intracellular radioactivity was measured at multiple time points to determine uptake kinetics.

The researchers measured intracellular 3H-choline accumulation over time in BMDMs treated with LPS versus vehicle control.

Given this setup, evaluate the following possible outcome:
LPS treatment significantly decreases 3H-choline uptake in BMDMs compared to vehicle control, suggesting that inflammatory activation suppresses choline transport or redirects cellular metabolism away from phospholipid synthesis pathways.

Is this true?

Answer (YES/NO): NO